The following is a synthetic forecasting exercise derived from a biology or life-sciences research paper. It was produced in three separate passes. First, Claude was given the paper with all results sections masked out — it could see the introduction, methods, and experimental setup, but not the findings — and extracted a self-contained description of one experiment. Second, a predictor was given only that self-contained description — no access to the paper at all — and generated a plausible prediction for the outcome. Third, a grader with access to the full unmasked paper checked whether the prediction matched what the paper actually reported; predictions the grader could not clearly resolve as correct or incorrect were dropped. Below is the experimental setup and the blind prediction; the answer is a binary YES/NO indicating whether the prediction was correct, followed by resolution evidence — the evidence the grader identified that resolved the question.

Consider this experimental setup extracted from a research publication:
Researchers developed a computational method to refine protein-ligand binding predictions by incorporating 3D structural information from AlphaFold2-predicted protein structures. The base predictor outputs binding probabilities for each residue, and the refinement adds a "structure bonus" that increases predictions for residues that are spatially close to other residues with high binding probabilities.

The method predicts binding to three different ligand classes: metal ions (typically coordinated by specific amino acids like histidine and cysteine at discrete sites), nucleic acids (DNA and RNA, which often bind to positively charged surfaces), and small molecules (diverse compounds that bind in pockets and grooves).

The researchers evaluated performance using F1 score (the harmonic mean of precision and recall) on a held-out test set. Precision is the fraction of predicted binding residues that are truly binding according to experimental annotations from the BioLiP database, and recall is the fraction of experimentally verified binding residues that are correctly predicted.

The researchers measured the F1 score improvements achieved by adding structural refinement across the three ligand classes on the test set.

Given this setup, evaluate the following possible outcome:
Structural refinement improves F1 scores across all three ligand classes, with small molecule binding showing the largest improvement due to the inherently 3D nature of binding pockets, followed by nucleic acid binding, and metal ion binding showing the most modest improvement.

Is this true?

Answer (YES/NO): NO